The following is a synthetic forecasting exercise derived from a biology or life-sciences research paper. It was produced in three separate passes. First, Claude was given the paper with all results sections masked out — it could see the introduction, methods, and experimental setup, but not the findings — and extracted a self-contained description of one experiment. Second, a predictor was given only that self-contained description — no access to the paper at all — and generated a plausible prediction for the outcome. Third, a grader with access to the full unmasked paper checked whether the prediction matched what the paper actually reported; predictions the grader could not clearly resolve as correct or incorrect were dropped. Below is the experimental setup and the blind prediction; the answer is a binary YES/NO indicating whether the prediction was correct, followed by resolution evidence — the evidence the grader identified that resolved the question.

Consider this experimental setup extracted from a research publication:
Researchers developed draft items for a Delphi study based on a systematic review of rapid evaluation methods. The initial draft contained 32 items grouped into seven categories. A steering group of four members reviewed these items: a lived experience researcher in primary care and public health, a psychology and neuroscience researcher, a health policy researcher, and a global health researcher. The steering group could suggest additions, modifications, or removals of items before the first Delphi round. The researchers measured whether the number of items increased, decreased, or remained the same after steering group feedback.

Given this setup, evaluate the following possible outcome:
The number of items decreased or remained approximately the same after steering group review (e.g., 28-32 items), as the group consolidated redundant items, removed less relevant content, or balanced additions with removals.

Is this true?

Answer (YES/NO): NO